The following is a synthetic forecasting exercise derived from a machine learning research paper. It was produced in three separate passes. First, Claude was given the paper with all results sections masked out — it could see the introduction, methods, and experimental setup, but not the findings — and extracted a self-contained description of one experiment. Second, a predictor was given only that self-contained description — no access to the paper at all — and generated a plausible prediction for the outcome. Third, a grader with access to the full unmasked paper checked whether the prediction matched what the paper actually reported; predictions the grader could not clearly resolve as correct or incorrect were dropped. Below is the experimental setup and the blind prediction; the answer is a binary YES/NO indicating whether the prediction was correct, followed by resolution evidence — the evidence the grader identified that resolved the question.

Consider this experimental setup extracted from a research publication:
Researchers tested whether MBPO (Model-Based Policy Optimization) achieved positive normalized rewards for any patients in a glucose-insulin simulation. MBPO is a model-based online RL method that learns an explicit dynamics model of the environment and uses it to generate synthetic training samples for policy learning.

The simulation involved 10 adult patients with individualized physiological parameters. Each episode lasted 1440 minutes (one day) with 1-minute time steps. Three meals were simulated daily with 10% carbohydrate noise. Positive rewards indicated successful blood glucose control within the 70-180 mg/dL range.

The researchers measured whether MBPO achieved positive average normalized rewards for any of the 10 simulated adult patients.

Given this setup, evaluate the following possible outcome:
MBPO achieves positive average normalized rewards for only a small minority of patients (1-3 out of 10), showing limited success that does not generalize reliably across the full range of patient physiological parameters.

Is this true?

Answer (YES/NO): YES